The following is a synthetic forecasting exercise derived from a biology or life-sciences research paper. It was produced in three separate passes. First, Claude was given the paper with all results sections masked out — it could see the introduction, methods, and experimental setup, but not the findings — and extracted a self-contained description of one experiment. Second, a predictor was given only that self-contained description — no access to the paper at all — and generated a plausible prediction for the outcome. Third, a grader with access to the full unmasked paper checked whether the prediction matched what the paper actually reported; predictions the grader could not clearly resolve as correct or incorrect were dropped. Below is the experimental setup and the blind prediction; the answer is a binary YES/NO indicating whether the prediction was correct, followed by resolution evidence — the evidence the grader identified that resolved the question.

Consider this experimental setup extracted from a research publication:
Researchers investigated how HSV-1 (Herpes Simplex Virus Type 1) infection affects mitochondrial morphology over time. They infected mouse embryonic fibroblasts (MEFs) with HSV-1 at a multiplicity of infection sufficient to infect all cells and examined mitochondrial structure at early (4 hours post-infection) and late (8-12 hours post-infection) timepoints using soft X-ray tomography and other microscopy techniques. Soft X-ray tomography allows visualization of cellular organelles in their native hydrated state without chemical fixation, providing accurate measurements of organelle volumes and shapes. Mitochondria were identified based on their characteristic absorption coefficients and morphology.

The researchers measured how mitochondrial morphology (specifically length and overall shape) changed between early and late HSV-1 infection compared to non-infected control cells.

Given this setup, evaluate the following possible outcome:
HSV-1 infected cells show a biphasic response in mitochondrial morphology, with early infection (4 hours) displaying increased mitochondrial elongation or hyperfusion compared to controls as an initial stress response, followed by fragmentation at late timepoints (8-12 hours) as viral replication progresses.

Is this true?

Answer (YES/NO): NO